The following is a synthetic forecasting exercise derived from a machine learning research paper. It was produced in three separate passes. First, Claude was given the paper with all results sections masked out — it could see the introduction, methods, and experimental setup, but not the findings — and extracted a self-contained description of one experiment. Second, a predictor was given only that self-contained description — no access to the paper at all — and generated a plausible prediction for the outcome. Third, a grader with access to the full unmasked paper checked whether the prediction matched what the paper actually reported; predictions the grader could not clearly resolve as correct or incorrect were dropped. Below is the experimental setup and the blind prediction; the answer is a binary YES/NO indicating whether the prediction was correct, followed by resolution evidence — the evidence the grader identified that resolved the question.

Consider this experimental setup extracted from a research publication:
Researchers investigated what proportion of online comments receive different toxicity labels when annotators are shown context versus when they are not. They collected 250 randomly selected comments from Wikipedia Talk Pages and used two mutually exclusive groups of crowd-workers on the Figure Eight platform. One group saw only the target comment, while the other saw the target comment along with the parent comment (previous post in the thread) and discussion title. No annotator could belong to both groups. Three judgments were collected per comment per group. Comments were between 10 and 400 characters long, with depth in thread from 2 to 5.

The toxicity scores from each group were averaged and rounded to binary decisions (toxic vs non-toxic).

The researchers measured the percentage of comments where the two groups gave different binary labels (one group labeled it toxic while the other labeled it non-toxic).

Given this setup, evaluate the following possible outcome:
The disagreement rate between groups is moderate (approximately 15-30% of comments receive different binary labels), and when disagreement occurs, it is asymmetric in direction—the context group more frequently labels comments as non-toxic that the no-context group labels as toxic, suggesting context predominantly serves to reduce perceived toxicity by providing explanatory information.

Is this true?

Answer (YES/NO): NO